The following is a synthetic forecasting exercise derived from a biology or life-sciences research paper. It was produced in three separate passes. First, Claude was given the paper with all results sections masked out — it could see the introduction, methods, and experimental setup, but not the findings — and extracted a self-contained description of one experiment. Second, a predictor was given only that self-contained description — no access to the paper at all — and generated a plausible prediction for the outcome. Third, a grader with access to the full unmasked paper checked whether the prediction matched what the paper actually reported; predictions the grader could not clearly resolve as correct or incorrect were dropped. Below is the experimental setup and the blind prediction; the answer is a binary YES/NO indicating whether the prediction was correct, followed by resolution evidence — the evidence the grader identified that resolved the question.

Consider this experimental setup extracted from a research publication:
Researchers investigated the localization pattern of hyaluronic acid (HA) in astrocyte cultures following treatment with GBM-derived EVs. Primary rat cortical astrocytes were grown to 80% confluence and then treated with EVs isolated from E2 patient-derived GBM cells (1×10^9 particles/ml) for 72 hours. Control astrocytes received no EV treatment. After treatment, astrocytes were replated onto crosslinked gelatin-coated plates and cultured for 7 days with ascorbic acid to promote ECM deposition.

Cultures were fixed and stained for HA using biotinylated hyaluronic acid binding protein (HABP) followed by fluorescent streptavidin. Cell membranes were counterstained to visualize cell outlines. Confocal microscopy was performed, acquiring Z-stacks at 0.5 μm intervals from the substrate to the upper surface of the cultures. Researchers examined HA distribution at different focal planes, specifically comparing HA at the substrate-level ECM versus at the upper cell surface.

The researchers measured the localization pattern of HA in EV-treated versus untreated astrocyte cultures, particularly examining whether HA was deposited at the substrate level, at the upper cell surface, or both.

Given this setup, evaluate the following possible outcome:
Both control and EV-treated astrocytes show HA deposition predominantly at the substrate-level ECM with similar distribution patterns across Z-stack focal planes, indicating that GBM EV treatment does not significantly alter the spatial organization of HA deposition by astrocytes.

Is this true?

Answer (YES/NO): NO